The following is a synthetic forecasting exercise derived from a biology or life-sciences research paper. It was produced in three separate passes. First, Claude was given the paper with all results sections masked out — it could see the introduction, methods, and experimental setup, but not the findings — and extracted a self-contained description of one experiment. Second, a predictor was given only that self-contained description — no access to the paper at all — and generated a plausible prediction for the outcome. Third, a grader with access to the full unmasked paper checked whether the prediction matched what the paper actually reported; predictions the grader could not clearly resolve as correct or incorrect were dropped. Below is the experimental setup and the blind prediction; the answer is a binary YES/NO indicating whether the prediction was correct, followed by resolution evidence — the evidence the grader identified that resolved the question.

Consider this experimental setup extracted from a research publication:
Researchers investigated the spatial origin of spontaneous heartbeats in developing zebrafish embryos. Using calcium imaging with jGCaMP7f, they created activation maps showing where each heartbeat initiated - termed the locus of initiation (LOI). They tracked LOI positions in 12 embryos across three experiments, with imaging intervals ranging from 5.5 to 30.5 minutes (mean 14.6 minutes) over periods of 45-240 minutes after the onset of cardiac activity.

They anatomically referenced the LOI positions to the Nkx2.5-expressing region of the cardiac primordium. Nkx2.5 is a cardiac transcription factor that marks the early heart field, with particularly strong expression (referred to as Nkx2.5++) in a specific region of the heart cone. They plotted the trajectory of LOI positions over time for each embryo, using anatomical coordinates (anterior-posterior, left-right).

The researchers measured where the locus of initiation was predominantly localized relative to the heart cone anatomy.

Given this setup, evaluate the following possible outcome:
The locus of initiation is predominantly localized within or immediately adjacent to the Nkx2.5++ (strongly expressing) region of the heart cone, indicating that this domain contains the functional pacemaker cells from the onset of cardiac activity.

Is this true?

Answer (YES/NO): NO